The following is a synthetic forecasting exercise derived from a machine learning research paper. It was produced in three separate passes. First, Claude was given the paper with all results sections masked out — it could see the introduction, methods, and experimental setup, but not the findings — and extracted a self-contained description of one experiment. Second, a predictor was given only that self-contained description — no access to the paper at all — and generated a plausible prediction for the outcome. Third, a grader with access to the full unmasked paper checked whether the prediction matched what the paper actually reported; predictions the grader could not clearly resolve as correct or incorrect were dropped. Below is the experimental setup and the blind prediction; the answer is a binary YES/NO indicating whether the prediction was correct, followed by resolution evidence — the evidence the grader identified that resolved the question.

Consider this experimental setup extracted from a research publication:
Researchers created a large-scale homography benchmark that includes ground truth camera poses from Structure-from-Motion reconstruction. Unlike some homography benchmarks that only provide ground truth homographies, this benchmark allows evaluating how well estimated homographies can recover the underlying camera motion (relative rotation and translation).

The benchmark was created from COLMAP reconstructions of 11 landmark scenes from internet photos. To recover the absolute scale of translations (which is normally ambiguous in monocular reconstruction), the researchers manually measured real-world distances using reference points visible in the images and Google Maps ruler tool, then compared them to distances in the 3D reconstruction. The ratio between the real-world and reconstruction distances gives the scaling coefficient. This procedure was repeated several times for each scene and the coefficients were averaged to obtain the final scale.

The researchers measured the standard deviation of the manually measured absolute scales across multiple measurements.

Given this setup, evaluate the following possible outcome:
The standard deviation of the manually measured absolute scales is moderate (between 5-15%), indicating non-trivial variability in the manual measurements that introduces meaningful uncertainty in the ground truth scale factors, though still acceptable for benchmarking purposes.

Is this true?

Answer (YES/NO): NO